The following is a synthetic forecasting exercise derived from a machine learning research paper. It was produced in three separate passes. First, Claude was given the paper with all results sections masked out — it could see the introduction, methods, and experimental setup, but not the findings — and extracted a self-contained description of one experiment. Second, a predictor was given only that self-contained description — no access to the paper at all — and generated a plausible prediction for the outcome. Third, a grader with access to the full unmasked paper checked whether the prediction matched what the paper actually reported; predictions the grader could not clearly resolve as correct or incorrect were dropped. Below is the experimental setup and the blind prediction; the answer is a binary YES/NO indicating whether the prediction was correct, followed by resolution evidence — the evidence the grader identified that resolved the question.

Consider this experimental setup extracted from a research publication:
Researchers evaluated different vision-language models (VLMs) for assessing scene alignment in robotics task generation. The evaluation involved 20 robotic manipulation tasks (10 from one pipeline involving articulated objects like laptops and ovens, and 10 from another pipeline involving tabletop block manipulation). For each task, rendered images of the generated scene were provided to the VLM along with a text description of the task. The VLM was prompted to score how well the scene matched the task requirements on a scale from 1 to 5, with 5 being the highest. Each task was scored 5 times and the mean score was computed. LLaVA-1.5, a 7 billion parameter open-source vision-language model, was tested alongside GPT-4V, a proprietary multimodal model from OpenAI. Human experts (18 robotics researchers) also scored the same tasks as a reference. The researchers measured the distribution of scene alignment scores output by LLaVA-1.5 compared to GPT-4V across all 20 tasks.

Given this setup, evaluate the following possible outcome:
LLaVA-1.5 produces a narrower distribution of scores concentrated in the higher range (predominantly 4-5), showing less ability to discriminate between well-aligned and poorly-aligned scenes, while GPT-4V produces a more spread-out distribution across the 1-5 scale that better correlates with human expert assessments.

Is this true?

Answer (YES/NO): NO